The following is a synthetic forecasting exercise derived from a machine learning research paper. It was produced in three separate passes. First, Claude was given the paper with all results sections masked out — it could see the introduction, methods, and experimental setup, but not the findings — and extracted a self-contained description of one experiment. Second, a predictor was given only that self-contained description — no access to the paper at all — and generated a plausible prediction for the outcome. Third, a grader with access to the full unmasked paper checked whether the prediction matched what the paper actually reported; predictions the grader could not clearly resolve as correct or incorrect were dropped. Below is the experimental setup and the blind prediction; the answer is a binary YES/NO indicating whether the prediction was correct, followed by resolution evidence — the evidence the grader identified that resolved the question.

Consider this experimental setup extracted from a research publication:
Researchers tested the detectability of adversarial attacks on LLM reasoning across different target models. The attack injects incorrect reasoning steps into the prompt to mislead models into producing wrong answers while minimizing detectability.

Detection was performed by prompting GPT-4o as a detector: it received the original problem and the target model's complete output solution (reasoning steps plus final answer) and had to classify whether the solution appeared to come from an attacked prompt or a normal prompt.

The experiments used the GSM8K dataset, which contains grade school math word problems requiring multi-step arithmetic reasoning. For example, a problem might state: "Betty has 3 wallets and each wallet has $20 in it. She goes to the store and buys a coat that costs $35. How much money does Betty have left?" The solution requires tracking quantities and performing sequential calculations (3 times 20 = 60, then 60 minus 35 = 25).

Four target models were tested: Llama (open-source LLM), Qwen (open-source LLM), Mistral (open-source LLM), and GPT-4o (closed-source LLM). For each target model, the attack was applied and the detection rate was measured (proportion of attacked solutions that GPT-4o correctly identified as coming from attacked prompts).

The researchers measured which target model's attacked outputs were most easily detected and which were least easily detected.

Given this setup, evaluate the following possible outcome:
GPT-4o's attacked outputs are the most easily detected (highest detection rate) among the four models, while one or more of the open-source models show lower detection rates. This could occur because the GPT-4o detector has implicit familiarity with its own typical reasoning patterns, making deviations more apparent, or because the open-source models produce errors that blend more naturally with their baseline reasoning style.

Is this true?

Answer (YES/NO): NO